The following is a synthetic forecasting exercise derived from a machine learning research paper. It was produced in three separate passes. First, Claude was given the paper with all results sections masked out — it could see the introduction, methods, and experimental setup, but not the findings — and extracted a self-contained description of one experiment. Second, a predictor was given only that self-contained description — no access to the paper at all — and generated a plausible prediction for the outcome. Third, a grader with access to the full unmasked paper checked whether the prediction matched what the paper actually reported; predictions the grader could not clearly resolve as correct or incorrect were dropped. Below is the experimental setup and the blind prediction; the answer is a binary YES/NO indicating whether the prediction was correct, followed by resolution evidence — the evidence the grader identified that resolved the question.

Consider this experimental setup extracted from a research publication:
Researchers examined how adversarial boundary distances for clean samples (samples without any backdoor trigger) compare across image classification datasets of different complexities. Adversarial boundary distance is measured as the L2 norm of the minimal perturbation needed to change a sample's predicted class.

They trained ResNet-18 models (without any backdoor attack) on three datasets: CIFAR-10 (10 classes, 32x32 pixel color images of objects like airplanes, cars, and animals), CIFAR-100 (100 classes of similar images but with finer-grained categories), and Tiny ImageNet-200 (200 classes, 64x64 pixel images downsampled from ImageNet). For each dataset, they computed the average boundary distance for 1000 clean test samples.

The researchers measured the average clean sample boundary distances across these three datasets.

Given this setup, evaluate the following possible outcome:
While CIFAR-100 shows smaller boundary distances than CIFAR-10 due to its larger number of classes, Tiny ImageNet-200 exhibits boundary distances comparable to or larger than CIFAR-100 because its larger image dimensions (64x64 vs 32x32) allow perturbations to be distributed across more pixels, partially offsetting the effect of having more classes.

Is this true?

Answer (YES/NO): YES